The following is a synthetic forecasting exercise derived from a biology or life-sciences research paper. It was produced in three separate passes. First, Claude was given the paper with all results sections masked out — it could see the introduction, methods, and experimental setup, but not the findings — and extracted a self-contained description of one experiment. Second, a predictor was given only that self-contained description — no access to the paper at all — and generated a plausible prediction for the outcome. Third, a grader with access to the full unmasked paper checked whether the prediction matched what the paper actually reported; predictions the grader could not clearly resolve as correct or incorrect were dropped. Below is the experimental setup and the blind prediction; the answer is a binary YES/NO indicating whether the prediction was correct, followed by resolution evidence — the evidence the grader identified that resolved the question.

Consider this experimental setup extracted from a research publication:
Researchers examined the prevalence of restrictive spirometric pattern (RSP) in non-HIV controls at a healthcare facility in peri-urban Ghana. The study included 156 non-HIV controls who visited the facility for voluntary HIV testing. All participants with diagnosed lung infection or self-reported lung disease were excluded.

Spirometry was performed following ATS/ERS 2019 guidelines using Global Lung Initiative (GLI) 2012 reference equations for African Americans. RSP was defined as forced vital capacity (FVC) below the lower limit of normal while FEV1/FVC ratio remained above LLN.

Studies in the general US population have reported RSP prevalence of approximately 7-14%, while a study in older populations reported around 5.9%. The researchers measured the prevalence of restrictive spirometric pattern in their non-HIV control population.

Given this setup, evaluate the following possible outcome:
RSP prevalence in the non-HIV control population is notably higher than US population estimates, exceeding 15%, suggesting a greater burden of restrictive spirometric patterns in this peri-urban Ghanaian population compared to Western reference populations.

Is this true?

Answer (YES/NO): YES